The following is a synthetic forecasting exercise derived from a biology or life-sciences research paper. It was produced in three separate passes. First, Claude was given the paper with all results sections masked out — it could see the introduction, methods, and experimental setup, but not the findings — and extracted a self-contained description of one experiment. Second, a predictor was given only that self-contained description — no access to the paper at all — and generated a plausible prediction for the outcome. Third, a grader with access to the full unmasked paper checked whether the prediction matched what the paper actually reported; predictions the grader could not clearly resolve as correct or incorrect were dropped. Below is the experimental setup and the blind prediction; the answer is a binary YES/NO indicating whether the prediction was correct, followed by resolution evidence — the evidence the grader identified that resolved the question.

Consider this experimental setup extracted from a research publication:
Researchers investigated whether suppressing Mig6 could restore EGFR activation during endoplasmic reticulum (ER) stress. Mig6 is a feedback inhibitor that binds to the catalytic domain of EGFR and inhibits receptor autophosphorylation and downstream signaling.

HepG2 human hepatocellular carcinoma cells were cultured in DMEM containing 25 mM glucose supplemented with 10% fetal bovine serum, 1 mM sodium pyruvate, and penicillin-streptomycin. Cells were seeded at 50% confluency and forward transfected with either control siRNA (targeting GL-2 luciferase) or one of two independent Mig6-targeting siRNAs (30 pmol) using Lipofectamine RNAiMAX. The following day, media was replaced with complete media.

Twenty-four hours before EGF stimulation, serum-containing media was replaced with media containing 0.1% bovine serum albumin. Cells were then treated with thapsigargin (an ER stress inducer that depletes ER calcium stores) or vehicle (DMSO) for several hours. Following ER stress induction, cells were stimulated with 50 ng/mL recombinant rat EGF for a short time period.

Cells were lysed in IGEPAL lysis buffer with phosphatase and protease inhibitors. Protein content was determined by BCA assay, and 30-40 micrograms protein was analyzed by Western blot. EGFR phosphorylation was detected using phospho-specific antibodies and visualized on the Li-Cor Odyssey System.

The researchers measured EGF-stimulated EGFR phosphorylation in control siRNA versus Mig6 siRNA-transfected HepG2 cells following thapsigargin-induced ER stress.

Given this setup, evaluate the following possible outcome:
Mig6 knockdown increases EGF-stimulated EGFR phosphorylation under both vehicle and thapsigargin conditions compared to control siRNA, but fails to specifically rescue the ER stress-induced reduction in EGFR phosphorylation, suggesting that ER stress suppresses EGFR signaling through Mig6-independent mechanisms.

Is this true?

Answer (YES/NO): NO